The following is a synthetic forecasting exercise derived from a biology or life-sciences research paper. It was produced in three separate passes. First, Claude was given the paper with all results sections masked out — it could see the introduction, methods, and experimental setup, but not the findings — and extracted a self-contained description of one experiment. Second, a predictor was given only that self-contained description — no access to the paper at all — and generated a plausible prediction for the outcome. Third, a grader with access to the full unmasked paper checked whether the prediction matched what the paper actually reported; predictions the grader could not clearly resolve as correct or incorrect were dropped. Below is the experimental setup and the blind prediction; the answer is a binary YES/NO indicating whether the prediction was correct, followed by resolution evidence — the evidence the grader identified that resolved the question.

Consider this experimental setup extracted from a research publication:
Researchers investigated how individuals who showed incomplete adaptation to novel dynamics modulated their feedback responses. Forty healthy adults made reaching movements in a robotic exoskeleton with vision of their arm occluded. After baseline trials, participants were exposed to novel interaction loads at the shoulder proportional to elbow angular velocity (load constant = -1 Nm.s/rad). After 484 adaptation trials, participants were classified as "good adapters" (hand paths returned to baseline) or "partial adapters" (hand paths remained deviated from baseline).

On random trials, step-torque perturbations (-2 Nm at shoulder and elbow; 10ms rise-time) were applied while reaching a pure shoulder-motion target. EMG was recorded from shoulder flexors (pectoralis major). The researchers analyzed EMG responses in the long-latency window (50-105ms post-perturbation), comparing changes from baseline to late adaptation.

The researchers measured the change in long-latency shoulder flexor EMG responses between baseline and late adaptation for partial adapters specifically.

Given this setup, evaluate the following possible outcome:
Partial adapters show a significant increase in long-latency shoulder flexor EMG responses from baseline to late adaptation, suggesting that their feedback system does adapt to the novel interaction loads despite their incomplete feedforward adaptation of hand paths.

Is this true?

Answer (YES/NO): NO